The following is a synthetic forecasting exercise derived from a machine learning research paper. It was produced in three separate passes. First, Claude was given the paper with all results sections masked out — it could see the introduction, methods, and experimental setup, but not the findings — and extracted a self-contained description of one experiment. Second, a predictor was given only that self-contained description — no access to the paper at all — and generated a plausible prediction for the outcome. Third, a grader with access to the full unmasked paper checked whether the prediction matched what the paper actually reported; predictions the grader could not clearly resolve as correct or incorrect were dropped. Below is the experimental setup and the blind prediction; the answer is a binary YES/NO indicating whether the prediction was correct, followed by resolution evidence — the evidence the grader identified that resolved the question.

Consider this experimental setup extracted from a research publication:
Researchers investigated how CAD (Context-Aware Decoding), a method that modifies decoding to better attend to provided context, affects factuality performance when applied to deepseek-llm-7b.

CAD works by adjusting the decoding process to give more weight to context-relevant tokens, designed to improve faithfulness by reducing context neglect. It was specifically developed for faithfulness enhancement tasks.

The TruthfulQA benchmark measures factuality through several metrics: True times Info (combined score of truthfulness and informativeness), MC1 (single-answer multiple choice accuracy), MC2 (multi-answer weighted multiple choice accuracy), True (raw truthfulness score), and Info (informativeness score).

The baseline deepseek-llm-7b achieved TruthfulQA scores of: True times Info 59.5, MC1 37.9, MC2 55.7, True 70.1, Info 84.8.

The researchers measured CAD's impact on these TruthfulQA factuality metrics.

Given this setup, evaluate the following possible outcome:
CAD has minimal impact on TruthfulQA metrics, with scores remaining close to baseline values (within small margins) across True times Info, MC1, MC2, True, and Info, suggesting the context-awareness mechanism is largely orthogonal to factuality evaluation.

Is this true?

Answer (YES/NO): NO